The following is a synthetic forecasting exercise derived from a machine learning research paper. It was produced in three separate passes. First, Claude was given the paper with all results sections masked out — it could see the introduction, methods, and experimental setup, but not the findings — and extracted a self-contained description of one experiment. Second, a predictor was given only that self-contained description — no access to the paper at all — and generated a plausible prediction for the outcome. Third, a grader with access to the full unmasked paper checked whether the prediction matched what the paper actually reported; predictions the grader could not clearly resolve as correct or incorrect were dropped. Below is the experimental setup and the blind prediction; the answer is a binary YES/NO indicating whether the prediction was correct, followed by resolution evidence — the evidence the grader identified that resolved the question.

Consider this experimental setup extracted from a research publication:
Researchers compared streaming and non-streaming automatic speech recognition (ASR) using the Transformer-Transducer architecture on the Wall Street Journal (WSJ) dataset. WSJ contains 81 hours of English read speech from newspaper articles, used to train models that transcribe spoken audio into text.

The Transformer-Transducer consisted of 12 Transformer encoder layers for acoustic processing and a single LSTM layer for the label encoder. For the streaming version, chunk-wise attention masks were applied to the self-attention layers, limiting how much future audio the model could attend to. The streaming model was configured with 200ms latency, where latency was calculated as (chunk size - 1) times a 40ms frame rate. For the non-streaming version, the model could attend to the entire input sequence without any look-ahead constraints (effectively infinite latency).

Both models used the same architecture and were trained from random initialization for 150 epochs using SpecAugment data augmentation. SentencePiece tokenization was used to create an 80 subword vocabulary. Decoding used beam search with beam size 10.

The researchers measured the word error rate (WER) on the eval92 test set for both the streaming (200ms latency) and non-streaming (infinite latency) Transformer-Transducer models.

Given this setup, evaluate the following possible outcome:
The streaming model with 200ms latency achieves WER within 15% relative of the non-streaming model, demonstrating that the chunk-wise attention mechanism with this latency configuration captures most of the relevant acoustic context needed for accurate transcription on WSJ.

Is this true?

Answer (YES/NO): YES